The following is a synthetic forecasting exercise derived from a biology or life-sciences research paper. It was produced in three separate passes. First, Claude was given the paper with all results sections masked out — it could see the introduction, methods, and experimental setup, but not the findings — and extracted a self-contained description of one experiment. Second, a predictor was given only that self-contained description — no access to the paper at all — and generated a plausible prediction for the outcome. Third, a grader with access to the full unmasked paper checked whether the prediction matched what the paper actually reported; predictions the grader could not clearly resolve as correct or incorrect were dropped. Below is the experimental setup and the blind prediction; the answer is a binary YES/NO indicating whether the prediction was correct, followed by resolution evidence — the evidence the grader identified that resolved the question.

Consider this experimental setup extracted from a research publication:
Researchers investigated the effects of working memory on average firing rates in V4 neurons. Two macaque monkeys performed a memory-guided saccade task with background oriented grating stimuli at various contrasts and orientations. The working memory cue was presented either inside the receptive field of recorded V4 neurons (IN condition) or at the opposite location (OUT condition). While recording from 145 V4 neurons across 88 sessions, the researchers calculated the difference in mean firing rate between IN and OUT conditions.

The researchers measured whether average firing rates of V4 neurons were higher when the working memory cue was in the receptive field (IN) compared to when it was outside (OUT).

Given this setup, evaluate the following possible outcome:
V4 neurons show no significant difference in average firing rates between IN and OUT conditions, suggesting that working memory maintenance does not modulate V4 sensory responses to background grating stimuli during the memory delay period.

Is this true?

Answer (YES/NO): YES